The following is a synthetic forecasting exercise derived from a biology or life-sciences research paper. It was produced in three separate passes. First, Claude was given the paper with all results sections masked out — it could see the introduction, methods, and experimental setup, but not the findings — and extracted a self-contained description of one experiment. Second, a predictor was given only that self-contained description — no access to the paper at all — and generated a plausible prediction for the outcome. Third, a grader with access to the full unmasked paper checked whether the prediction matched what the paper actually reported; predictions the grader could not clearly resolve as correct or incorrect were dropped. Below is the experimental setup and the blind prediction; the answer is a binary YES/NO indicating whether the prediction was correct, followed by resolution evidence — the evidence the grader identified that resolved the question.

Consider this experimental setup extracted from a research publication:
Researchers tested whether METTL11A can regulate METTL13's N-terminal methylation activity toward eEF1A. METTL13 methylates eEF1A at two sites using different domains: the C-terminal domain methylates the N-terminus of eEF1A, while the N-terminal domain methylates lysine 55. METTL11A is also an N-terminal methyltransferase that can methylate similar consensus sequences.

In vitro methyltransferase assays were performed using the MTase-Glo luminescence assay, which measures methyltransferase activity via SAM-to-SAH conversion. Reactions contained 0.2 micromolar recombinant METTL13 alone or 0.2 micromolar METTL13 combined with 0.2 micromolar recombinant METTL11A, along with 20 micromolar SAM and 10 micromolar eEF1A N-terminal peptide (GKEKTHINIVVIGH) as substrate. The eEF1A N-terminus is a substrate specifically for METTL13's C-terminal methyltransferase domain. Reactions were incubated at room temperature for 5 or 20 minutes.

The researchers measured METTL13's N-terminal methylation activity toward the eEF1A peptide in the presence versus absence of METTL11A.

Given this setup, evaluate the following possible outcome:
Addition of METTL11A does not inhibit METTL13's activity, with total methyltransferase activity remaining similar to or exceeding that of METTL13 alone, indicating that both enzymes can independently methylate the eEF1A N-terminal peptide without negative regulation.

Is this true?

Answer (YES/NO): NO